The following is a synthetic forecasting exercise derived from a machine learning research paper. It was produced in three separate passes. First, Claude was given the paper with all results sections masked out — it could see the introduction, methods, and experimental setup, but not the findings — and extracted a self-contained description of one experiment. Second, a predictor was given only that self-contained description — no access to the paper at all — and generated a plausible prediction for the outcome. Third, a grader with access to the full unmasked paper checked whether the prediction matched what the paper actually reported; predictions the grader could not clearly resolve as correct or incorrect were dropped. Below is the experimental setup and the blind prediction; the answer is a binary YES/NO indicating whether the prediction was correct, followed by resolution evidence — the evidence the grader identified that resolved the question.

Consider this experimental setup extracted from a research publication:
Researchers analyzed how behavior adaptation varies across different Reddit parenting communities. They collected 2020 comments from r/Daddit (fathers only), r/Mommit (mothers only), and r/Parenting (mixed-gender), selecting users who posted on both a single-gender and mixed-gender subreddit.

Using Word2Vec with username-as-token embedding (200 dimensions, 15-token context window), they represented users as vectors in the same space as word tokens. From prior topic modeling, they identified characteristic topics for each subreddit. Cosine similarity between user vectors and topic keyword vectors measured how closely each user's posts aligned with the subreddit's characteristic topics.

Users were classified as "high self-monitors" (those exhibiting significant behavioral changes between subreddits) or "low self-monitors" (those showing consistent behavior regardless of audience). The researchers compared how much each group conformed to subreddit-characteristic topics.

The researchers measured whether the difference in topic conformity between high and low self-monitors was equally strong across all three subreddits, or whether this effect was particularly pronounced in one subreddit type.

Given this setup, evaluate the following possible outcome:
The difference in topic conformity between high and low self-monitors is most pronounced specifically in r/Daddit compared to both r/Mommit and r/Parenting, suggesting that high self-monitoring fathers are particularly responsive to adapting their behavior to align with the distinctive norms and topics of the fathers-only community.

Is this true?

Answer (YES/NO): NO